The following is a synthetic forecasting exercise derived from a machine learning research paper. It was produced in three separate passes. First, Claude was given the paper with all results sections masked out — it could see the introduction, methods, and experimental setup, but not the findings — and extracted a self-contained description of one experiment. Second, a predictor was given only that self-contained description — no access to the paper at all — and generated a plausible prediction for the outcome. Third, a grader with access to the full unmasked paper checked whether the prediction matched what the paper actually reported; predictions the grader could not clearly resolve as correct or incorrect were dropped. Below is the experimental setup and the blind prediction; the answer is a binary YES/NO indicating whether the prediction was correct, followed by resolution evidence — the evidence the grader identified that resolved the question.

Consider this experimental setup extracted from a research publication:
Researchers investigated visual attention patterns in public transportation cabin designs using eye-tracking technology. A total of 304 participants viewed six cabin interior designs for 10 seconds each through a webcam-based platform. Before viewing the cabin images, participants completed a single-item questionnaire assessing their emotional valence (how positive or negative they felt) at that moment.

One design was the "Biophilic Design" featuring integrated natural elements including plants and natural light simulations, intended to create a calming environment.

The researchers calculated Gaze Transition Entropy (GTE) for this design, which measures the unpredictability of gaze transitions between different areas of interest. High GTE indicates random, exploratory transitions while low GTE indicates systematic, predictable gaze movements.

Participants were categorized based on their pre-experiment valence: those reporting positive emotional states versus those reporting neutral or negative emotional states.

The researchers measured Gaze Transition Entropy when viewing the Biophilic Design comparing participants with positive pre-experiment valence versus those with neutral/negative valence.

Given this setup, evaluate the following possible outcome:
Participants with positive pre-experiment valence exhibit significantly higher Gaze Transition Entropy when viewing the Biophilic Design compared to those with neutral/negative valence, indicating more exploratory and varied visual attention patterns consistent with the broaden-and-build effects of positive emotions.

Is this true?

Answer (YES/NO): NO